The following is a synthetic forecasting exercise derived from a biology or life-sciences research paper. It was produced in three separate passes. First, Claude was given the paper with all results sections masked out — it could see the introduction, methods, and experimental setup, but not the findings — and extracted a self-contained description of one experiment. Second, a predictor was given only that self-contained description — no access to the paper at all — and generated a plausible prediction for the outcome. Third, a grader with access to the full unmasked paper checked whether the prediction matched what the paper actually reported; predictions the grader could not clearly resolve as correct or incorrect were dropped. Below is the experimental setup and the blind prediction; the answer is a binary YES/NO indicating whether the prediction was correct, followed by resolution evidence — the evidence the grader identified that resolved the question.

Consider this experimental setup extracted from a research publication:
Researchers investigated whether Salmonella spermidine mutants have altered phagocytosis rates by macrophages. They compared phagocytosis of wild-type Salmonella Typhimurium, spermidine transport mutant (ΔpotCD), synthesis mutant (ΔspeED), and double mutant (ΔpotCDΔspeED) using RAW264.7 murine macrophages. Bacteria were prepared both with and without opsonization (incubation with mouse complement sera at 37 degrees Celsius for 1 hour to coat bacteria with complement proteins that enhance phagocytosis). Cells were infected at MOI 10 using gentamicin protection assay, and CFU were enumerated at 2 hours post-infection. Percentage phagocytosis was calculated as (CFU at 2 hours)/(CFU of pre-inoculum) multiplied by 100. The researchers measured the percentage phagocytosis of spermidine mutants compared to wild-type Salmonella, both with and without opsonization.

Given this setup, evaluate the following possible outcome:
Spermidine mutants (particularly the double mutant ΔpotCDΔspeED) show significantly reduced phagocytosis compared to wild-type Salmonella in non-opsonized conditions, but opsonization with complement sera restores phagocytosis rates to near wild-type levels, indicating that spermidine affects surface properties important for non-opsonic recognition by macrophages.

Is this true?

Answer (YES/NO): YES